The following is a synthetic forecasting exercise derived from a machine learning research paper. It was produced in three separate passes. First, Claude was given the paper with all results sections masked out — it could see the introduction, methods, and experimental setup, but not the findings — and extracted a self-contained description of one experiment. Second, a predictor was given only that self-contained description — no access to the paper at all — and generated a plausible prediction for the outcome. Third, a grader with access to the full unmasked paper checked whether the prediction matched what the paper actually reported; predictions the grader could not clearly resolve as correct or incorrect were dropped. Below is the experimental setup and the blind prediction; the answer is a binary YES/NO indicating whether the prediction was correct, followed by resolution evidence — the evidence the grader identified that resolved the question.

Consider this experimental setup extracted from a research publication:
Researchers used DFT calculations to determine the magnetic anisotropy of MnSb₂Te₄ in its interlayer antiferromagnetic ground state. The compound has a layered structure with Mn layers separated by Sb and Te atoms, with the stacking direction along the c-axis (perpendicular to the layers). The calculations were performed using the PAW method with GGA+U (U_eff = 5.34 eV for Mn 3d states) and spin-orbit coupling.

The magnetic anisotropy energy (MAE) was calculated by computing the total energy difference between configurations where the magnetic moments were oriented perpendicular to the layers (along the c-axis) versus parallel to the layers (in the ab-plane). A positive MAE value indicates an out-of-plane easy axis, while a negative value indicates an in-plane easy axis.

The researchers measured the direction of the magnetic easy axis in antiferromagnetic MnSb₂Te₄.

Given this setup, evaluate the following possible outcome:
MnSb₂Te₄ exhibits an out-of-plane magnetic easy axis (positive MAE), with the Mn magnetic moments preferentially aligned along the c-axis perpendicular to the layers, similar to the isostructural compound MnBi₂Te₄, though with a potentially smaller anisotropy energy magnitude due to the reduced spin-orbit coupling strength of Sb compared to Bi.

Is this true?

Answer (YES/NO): YES